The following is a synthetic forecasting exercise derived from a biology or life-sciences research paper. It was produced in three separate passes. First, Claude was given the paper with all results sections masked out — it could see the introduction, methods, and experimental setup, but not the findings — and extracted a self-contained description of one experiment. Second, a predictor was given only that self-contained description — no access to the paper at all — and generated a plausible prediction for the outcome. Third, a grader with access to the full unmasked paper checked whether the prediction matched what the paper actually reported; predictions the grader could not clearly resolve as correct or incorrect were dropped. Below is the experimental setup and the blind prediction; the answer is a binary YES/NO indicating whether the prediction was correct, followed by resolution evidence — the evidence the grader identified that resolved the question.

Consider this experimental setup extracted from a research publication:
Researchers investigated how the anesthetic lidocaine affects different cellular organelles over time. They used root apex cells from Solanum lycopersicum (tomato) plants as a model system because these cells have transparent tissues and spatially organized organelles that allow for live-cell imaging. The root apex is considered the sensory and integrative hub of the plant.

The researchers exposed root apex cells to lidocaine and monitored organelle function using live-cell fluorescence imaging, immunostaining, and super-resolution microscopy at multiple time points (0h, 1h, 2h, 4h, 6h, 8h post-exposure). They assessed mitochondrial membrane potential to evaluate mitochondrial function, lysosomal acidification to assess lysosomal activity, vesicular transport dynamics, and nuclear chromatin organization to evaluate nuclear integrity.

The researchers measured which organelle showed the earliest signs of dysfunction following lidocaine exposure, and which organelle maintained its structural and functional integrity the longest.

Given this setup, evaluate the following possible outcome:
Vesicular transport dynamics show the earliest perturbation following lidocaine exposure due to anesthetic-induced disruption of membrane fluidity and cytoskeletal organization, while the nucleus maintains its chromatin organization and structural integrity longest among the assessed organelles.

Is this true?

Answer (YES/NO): NO